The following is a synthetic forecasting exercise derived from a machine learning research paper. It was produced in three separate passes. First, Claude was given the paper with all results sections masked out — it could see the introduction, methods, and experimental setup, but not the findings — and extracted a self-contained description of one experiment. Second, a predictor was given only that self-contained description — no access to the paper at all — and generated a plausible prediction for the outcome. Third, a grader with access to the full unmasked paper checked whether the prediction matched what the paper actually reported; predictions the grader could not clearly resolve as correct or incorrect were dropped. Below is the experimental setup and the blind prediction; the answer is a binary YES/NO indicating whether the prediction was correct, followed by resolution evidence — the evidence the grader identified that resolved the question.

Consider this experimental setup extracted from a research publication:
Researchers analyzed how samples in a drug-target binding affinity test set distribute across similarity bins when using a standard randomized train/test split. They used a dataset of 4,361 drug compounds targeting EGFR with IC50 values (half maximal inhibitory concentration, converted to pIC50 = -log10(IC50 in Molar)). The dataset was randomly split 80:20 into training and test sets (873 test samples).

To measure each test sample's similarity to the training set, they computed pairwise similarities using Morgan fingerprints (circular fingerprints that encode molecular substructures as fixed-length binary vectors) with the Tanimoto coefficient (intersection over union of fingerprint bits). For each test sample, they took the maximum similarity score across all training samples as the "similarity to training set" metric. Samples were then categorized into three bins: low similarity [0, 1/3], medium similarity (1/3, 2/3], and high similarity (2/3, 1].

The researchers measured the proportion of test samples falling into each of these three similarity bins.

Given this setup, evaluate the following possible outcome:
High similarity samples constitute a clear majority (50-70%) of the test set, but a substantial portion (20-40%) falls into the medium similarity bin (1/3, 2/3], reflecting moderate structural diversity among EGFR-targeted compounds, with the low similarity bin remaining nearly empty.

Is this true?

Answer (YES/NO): NO